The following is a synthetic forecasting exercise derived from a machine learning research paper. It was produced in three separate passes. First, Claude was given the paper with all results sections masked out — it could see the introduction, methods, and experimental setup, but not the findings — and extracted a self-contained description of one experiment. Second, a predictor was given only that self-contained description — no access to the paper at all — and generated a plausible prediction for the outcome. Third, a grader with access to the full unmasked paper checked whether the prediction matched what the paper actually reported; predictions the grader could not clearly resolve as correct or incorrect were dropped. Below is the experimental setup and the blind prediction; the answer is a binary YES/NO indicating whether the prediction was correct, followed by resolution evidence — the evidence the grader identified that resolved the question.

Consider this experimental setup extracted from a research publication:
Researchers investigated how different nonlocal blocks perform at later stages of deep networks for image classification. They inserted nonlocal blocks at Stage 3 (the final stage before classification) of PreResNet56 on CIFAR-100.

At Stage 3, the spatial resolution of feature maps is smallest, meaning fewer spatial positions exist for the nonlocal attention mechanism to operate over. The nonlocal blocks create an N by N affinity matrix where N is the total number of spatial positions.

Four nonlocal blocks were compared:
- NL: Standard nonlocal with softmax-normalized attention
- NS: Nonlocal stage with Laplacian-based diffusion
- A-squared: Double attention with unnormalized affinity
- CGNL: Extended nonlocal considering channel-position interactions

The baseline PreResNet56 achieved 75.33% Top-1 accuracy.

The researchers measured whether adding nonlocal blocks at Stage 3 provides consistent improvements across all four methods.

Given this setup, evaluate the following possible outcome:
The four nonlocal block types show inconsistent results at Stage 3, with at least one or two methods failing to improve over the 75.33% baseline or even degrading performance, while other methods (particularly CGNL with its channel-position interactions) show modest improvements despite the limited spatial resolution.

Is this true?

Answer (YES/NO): NO